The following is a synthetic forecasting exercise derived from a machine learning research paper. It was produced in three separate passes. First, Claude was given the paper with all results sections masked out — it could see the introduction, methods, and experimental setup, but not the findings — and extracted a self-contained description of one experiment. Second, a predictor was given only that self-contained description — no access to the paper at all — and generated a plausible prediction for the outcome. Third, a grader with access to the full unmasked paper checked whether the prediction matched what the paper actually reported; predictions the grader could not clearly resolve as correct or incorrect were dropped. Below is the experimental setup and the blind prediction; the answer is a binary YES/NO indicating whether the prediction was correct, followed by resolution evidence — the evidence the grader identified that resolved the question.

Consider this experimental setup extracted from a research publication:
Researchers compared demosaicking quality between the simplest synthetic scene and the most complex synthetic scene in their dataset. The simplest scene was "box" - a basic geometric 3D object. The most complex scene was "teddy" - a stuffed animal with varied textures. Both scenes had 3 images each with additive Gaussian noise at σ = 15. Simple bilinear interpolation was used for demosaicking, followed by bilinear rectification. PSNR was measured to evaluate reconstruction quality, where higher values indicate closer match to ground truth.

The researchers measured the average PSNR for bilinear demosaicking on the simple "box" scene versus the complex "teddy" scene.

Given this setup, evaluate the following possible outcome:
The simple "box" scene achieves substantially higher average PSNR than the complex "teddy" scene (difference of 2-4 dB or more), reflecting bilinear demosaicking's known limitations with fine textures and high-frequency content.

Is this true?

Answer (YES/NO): NO